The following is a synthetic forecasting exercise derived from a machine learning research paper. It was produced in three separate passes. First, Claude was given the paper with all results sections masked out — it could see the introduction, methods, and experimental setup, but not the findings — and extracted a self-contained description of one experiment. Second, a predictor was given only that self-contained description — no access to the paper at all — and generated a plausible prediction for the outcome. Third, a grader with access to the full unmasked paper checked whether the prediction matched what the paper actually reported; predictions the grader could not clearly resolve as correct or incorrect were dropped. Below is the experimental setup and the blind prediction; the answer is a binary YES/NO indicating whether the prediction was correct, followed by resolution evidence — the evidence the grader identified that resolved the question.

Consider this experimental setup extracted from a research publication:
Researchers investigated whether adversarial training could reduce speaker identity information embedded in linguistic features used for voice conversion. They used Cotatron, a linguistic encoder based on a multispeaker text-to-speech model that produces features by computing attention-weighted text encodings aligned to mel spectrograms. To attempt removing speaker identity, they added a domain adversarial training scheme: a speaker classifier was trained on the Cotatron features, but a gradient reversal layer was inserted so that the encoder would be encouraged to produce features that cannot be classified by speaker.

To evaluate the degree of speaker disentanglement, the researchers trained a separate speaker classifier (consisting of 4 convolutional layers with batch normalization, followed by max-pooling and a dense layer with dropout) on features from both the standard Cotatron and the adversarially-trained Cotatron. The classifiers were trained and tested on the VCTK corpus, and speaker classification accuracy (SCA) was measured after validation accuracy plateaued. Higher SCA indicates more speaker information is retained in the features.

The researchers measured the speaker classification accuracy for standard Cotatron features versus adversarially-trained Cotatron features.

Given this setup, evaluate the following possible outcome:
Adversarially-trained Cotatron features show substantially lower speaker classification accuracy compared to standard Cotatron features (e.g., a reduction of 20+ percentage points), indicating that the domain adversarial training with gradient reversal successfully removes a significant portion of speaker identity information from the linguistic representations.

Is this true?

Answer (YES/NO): NO